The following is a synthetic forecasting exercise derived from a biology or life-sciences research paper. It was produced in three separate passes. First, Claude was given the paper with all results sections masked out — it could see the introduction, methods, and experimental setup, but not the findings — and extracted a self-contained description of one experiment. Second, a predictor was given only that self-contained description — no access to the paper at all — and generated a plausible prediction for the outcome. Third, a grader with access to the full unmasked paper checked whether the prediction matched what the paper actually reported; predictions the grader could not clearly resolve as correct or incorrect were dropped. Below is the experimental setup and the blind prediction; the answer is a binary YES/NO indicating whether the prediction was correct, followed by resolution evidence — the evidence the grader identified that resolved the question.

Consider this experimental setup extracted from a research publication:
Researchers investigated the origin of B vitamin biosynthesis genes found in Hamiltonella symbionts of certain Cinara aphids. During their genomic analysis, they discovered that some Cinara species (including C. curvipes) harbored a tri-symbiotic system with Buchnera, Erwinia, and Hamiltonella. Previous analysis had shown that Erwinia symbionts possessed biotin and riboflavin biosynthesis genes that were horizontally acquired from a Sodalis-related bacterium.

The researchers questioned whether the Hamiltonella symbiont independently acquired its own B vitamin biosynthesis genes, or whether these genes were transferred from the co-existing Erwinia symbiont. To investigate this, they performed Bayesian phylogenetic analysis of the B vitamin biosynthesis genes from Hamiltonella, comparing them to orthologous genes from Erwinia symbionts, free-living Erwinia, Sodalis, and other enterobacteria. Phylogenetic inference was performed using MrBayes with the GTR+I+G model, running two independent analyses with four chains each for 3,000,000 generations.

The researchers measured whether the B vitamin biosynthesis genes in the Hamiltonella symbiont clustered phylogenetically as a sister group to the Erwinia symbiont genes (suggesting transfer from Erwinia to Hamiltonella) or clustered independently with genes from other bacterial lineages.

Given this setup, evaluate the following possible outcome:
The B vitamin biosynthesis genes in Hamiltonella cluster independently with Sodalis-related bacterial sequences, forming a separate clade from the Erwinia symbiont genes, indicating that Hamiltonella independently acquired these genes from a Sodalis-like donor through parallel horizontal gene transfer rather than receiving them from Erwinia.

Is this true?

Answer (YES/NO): NO